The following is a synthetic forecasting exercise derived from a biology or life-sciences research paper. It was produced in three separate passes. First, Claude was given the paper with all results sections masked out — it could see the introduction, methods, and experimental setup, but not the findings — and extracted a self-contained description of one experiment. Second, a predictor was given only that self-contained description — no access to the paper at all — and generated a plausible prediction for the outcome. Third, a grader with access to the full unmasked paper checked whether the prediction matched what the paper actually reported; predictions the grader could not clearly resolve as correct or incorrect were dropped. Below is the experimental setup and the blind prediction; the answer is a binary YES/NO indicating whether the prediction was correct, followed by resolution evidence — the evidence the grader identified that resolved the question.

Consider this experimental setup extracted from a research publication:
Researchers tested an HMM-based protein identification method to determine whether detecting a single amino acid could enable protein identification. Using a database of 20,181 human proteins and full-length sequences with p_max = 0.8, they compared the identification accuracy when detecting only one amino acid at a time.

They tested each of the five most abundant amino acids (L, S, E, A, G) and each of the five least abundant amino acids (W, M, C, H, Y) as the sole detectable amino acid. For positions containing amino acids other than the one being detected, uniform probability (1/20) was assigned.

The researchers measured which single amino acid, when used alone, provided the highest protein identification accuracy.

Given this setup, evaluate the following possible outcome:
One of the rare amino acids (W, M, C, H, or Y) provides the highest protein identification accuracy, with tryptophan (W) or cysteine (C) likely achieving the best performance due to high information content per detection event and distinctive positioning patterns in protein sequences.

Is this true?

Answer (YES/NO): NO